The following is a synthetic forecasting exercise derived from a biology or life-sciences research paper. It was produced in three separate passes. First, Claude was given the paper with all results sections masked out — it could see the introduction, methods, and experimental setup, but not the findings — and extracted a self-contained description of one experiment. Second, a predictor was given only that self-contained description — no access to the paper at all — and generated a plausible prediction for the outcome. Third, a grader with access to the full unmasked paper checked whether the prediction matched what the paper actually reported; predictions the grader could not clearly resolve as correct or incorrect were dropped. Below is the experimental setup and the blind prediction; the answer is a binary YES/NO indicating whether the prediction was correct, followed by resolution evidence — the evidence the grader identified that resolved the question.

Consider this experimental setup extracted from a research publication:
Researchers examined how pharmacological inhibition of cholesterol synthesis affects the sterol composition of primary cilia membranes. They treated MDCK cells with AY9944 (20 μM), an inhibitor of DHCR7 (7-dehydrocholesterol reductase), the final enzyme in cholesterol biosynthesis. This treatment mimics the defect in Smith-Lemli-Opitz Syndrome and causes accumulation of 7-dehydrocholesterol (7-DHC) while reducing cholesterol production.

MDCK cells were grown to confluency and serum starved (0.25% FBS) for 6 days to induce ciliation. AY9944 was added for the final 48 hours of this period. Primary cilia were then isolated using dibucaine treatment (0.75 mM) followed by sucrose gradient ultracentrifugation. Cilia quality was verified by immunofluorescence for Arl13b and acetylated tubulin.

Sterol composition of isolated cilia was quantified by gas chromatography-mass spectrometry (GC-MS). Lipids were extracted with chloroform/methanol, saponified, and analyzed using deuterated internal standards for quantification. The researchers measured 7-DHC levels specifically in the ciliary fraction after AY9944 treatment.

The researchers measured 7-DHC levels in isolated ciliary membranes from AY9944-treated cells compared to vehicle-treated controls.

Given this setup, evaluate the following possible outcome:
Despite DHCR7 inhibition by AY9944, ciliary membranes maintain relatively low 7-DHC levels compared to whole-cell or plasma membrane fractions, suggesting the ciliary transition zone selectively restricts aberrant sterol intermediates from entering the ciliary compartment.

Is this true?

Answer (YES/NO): NO